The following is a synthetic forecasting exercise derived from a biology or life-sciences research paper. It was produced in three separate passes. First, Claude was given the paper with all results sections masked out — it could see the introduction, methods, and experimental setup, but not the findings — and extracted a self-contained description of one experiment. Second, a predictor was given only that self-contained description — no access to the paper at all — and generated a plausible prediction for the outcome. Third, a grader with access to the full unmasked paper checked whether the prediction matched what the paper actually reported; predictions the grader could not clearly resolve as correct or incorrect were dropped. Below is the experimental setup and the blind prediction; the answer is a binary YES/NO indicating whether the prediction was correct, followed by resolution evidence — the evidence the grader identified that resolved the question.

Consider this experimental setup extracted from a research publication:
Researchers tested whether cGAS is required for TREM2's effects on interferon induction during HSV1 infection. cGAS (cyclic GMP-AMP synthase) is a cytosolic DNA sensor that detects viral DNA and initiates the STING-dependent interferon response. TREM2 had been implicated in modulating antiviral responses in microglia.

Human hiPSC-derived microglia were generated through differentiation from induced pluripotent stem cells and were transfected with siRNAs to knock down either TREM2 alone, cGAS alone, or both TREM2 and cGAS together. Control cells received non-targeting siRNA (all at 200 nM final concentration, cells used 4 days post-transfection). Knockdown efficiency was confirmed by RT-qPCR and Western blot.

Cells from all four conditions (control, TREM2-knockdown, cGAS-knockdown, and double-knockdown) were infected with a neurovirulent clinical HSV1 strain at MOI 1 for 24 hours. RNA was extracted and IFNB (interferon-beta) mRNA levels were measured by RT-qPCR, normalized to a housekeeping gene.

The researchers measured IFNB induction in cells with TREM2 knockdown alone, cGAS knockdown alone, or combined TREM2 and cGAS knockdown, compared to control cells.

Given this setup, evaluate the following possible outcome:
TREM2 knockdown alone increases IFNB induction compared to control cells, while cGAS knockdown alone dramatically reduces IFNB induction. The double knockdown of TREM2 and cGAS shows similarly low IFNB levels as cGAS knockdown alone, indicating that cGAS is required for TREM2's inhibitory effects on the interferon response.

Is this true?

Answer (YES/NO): NO